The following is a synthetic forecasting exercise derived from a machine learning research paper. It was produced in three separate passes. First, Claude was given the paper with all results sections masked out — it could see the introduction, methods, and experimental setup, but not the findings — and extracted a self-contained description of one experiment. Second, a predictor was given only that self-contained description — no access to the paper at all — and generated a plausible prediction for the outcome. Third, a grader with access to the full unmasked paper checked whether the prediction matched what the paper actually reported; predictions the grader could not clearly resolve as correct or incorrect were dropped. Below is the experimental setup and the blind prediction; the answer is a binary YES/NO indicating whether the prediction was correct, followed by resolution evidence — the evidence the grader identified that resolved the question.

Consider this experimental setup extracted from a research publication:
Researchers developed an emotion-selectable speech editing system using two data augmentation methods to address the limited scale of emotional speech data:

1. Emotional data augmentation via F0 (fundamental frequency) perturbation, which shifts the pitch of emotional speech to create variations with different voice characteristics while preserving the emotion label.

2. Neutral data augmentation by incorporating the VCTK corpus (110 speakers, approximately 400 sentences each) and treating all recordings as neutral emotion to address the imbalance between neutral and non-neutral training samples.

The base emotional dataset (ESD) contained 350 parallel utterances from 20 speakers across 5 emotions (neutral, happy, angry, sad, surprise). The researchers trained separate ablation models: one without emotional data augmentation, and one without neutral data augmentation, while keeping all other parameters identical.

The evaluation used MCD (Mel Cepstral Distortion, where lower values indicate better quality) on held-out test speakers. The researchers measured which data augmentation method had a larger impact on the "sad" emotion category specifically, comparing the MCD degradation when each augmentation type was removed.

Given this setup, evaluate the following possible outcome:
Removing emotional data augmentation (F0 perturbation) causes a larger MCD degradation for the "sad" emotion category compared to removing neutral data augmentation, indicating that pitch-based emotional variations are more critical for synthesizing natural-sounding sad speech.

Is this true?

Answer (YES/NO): YES